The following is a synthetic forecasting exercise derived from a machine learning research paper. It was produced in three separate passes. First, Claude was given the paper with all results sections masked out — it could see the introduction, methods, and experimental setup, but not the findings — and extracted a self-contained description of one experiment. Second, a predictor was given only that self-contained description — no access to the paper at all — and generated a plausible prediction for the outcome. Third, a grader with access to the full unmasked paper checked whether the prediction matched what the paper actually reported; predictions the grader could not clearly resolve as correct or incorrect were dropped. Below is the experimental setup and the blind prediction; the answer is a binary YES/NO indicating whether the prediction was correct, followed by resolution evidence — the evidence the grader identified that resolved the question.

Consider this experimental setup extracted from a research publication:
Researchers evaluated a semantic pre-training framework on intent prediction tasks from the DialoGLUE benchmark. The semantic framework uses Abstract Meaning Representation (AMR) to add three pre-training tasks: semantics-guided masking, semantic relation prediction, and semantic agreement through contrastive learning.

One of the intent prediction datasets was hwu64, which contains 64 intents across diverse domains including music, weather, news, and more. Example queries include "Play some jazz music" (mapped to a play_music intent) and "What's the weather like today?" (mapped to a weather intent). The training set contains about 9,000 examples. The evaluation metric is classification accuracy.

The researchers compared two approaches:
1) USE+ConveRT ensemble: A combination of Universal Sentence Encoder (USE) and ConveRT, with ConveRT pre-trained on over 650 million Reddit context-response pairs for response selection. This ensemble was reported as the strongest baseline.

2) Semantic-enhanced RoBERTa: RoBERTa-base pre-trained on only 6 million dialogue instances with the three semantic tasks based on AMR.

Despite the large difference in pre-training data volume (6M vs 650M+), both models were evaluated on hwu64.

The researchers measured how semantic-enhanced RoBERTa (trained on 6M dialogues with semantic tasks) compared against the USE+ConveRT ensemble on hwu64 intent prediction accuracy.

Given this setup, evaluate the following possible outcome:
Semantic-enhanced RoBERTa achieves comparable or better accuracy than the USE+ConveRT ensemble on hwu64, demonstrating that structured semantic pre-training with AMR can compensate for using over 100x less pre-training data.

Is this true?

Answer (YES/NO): YES